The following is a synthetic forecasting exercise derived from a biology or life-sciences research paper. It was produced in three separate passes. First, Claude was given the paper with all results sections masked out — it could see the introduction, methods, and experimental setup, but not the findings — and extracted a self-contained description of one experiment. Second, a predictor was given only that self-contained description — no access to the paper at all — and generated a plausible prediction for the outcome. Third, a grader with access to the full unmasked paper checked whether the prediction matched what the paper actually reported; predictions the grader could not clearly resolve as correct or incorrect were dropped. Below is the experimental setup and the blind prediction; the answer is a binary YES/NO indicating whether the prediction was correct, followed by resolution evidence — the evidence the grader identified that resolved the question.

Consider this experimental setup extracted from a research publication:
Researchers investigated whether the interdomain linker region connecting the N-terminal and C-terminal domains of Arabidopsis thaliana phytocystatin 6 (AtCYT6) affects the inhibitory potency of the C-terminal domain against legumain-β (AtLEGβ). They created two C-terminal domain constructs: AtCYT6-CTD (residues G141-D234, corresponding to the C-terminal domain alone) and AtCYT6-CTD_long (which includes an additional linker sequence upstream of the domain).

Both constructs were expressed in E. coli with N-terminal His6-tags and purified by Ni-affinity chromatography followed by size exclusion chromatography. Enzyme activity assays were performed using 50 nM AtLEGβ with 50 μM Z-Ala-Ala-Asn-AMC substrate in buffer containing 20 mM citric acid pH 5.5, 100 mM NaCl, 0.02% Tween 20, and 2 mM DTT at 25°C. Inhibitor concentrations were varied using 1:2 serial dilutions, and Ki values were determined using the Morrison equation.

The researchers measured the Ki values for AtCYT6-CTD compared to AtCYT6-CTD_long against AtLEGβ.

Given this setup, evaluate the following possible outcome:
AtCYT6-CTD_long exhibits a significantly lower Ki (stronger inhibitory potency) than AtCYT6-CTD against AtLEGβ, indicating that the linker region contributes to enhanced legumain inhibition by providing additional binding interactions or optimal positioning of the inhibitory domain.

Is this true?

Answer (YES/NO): NO